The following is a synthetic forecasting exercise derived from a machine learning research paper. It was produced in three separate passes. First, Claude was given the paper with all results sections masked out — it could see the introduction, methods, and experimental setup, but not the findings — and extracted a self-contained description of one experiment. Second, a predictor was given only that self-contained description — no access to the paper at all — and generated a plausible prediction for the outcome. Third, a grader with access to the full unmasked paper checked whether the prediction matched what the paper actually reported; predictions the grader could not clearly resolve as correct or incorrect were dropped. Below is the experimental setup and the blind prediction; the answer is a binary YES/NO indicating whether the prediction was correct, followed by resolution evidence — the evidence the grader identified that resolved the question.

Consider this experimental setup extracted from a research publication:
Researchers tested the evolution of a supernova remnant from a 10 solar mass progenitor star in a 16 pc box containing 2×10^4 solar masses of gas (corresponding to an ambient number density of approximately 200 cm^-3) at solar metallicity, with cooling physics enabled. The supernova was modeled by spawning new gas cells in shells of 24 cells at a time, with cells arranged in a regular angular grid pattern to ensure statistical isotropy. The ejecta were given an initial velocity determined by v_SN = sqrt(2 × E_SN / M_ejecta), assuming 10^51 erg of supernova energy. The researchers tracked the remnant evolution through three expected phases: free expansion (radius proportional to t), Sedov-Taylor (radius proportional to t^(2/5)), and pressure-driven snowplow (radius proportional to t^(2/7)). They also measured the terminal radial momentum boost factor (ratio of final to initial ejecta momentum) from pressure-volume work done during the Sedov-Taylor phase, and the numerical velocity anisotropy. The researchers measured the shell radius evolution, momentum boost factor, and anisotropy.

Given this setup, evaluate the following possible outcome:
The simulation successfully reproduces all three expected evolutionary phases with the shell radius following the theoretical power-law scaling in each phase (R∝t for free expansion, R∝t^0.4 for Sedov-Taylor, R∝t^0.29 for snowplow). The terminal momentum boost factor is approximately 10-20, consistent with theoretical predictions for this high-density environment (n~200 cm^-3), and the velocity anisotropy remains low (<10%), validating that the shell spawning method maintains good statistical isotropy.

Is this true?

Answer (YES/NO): NO